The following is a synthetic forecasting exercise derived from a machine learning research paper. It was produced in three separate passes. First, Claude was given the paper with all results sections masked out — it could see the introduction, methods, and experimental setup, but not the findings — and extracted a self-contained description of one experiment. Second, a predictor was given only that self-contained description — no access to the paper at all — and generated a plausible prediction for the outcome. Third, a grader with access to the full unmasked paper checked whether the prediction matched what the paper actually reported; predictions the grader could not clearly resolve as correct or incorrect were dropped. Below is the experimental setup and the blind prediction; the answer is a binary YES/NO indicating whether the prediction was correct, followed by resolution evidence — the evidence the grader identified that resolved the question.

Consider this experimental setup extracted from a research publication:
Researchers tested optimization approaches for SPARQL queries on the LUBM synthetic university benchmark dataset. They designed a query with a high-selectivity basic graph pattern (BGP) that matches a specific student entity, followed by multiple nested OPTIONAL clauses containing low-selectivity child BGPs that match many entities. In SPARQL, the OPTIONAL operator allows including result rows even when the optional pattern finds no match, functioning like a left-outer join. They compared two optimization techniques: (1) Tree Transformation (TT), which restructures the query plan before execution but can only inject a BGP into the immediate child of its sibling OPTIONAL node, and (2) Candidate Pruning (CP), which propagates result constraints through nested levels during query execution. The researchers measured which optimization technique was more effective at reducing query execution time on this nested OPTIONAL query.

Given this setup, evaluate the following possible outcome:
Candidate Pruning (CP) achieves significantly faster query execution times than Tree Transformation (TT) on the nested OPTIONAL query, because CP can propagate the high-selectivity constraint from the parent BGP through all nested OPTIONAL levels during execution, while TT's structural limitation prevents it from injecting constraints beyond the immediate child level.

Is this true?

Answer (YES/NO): YES